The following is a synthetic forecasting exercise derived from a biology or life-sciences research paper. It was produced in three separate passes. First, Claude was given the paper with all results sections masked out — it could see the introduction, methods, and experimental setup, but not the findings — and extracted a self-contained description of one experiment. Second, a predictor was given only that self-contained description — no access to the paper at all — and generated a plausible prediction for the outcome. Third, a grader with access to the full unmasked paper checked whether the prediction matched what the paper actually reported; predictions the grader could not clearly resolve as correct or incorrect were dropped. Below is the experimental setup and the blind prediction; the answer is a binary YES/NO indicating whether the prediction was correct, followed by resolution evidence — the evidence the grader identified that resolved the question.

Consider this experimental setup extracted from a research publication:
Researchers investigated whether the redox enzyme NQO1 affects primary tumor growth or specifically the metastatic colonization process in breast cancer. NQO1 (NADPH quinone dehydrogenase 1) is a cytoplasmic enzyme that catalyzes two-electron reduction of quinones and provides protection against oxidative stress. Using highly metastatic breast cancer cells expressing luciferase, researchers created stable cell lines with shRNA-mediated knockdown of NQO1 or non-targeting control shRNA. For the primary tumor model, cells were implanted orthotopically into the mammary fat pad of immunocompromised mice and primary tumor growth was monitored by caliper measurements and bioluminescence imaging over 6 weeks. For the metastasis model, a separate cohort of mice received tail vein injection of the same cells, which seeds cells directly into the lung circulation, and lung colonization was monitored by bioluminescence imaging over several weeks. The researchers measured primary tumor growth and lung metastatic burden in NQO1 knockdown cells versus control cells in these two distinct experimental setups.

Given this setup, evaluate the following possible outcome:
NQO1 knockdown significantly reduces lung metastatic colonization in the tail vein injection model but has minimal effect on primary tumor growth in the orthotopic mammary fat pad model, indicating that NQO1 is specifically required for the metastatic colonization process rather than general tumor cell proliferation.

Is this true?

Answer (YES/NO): YES